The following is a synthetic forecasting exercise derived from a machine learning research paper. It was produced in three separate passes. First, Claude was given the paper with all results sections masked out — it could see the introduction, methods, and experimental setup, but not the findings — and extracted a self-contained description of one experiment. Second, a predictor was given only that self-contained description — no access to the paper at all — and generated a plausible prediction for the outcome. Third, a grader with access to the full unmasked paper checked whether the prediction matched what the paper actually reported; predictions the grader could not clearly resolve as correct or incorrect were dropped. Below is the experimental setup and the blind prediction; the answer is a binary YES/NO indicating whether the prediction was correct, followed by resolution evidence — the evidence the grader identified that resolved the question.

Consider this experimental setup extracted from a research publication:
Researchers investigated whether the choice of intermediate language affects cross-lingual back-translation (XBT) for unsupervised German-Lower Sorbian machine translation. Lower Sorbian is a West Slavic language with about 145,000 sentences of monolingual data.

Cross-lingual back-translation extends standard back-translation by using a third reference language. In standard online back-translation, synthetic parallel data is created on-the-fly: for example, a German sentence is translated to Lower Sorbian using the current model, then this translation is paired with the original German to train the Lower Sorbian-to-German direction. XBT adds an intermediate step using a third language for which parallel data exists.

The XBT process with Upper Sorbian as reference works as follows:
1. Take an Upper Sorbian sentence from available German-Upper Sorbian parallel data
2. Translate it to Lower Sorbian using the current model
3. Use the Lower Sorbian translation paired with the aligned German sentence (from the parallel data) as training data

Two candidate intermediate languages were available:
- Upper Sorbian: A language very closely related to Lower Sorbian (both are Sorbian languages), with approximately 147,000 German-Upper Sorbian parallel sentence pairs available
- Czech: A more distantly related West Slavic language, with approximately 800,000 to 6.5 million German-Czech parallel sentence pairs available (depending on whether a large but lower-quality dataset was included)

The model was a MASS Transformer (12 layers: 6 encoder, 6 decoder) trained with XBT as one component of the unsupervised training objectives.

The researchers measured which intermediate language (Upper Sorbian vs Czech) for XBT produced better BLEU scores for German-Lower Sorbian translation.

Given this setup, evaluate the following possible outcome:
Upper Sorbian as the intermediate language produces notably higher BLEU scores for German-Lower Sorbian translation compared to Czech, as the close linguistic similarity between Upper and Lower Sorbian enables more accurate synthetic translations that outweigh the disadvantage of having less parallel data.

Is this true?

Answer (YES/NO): YES